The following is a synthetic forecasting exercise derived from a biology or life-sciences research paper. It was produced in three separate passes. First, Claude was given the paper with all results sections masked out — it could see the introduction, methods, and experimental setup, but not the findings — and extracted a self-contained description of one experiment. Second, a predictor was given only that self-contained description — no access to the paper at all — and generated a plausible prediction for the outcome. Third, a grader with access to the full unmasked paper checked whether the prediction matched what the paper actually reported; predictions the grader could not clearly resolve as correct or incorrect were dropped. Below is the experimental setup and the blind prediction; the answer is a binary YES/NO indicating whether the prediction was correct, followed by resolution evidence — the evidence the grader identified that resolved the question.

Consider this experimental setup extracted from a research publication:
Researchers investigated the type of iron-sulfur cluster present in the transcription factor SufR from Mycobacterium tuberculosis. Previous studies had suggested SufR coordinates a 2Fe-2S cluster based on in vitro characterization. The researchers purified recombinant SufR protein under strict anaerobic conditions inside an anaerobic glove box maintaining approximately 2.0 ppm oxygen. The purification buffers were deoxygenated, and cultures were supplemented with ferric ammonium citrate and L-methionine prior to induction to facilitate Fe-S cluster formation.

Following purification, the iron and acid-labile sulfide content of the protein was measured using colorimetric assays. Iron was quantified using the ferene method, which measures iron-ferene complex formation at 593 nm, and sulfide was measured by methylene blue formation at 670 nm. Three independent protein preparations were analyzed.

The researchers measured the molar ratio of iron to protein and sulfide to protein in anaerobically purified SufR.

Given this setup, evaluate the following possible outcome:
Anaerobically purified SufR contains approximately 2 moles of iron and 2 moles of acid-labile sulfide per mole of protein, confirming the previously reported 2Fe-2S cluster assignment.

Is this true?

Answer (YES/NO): NO